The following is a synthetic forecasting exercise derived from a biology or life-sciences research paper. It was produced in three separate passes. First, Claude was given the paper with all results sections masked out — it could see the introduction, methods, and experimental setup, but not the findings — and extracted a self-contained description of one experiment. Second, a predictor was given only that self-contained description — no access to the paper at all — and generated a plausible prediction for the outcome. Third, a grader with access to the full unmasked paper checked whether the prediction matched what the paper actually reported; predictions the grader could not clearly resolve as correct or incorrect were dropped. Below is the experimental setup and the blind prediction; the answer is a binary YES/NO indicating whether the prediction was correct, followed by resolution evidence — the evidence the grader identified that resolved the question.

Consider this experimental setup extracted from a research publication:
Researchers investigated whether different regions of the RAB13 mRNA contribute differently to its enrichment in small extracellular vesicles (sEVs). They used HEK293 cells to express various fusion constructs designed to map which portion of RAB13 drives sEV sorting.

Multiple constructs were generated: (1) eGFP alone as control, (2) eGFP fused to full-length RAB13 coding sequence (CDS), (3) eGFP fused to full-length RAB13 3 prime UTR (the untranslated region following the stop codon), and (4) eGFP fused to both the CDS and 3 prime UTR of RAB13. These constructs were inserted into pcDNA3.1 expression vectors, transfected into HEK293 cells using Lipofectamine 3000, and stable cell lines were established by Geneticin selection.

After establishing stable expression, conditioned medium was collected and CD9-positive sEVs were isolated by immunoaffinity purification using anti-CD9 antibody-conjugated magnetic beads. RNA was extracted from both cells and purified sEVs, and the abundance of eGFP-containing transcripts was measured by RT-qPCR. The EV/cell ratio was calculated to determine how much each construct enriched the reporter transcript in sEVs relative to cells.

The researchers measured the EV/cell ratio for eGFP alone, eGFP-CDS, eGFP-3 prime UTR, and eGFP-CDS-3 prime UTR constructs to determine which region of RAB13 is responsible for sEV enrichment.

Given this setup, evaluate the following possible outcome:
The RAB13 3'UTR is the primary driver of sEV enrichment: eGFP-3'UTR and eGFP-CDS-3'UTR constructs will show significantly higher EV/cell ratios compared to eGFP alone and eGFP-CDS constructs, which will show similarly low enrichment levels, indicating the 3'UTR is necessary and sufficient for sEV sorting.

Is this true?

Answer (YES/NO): YES